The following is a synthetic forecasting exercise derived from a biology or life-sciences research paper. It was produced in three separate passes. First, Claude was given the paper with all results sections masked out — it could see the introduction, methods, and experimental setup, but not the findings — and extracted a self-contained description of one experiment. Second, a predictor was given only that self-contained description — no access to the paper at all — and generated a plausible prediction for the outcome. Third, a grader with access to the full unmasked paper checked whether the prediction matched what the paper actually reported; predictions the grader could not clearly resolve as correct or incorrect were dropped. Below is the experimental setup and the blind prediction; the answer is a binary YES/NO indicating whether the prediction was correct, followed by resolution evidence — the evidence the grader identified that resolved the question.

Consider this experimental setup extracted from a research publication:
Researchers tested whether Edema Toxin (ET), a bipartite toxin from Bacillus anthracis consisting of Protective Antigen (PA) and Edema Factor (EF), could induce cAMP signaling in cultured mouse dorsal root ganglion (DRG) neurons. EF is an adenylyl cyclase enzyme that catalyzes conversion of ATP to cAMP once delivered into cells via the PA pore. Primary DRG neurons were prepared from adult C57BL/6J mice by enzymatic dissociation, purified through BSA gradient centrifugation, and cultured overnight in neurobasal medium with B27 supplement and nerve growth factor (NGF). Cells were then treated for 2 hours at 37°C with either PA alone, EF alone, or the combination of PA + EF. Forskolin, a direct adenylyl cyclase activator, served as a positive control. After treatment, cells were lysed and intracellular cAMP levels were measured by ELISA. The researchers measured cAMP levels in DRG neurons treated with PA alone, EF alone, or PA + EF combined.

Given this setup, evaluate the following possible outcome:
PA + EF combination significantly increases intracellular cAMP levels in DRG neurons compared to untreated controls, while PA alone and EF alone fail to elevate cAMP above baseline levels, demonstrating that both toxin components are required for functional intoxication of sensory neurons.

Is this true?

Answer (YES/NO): YES